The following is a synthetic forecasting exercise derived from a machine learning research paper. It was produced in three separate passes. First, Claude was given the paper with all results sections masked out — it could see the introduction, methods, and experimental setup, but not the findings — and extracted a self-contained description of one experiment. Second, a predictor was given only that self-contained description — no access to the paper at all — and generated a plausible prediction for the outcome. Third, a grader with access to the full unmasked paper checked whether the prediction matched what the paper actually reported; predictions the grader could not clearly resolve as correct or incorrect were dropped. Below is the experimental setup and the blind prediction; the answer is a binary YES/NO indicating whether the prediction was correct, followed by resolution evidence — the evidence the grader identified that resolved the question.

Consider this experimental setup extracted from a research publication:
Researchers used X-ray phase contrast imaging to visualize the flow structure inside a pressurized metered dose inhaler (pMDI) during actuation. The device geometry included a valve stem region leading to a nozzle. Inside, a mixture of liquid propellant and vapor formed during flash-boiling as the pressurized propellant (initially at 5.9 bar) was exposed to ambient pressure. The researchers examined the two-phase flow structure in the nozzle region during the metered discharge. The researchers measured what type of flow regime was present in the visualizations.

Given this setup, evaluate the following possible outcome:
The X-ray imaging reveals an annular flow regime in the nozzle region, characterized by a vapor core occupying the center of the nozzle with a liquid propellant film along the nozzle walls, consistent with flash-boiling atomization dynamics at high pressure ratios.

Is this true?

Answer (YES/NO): NO